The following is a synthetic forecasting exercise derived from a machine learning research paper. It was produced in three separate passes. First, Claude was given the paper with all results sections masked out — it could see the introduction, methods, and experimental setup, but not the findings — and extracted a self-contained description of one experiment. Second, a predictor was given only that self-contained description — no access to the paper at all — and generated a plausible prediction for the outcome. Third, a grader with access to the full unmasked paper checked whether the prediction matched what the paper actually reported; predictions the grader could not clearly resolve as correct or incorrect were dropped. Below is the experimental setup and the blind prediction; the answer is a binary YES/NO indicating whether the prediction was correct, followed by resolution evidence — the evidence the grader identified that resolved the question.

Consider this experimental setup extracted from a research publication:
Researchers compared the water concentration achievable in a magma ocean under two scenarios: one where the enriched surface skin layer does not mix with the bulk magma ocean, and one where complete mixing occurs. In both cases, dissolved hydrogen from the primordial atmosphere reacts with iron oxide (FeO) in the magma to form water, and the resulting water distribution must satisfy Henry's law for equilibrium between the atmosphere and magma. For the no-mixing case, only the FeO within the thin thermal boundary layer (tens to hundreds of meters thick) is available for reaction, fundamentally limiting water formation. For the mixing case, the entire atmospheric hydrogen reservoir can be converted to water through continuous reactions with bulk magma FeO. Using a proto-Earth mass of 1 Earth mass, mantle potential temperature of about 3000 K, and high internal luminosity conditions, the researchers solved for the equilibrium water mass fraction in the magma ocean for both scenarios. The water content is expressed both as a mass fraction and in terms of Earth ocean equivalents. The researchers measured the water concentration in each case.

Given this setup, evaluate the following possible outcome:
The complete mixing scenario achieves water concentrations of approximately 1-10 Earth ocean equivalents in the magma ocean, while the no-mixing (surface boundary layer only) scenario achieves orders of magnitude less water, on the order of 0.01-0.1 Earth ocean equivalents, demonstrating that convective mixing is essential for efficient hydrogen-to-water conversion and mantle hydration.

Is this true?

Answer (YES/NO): NO